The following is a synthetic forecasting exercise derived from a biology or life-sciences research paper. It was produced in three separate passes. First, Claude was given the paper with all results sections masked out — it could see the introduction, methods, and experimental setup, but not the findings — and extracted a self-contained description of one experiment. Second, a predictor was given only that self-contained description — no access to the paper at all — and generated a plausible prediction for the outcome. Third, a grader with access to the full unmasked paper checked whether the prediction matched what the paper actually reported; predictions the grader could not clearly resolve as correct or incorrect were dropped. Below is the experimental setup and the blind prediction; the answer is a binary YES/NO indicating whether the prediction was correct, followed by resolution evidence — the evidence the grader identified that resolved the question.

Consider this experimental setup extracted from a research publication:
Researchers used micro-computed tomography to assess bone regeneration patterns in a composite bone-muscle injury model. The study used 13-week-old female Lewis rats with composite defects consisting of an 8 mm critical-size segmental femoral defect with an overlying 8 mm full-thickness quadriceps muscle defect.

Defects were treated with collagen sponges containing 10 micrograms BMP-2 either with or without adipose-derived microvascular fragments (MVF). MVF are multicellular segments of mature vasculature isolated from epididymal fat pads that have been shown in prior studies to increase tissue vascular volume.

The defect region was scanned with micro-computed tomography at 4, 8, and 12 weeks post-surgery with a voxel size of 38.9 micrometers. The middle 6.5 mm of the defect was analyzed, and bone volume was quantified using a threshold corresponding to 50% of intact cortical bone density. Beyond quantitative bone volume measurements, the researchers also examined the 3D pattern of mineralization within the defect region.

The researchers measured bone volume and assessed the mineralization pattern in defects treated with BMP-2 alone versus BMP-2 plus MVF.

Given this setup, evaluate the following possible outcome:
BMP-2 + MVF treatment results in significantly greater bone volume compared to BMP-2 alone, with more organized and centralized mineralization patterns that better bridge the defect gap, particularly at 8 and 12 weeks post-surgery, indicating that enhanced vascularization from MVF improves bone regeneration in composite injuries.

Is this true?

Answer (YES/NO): NO